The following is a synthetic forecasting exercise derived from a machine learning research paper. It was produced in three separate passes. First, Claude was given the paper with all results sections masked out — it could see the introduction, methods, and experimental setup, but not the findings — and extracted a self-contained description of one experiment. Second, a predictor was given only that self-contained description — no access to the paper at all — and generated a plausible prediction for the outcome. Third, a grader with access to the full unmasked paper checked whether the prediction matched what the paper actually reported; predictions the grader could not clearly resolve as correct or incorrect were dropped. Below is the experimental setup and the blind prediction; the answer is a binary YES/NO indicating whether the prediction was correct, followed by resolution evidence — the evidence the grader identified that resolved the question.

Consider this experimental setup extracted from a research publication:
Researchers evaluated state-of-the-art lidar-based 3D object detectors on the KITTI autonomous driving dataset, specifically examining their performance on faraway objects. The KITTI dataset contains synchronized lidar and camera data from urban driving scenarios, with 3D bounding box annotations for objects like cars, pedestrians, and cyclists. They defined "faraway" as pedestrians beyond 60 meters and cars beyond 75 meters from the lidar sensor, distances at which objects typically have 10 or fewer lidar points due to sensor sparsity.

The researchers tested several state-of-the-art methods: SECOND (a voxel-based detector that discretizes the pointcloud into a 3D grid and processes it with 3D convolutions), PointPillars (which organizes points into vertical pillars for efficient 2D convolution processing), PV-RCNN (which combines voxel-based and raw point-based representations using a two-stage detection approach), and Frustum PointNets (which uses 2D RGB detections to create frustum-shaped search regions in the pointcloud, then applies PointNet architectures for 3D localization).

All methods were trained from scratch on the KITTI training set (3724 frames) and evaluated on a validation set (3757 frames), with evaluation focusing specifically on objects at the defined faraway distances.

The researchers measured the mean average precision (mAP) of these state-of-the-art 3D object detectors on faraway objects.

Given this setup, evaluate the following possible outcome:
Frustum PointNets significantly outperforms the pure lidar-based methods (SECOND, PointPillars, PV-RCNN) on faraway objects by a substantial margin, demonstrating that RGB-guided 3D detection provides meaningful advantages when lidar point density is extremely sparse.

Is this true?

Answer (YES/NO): NO